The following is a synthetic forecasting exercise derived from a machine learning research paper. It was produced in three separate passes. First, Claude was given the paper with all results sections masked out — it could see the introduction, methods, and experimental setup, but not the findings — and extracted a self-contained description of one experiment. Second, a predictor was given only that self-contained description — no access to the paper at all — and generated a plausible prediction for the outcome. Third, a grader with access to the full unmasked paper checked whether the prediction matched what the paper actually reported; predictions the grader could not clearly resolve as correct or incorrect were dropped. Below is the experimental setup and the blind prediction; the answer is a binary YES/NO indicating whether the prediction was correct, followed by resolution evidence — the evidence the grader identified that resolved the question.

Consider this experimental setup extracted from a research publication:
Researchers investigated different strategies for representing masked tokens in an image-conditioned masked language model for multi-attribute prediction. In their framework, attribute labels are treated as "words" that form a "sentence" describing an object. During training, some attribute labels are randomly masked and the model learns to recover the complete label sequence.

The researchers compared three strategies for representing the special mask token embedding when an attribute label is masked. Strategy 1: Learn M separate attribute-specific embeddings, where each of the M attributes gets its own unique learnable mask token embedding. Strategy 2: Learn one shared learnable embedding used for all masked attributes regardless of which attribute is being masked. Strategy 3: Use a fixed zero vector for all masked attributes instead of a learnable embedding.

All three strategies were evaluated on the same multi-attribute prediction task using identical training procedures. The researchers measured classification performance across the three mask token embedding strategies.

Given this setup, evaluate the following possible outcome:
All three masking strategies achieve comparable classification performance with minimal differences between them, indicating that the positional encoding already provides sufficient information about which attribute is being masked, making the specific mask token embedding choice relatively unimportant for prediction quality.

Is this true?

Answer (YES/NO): NO